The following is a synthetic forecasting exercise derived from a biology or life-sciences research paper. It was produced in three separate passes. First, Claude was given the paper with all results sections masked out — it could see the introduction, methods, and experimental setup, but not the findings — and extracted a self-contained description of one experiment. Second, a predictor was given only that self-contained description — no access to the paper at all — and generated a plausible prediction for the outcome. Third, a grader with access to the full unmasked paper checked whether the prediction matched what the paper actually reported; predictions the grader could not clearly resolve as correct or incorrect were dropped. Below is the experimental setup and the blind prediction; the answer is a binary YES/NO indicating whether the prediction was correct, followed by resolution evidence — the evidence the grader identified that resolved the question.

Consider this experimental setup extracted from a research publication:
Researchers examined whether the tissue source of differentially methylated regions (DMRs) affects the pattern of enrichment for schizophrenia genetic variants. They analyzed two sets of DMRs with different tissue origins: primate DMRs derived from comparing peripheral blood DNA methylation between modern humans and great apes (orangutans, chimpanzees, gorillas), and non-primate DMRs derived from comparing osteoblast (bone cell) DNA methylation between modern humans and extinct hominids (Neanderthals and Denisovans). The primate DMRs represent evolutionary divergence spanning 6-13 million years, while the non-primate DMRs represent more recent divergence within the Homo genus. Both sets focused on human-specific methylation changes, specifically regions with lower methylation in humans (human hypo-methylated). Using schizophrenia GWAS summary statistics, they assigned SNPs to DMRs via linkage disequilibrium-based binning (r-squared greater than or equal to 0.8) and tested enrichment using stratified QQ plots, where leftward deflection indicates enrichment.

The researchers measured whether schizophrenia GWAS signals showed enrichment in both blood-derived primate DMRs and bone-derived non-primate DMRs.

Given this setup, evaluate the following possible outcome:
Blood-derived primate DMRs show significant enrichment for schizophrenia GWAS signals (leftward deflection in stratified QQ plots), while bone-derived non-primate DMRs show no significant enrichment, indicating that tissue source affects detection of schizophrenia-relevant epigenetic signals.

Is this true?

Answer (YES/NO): NO